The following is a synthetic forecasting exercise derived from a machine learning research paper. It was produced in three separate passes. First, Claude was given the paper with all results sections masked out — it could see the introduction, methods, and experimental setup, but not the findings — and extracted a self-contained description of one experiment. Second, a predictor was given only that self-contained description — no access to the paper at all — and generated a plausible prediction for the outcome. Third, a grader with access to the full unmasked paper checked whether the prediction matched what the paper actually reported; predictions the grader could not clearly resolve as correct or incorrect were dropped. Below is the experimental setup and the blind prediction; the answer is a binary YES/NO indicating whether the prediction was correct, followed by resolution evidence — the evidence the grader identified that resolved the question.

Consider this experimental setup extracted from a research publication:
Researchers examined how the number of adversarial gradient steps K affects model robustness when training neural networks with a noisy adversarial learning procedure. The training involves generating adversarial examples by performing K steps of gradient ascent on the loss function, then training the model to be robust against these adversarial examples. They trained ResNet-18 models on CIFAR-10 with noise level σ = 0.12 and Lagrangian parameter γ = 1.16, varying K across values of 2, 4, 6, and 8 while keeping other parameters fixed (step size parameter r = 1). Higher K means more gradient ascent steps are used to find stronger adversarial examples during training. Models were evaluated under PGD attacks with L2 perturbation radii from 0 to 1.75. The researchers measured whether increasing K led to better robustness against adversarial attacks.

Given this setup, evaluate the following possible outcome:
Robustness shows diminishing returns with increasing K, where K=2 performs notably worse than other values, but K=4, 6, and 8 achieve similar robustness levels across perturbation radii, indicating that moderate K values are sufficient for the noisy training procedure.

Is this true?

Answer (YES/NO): NO